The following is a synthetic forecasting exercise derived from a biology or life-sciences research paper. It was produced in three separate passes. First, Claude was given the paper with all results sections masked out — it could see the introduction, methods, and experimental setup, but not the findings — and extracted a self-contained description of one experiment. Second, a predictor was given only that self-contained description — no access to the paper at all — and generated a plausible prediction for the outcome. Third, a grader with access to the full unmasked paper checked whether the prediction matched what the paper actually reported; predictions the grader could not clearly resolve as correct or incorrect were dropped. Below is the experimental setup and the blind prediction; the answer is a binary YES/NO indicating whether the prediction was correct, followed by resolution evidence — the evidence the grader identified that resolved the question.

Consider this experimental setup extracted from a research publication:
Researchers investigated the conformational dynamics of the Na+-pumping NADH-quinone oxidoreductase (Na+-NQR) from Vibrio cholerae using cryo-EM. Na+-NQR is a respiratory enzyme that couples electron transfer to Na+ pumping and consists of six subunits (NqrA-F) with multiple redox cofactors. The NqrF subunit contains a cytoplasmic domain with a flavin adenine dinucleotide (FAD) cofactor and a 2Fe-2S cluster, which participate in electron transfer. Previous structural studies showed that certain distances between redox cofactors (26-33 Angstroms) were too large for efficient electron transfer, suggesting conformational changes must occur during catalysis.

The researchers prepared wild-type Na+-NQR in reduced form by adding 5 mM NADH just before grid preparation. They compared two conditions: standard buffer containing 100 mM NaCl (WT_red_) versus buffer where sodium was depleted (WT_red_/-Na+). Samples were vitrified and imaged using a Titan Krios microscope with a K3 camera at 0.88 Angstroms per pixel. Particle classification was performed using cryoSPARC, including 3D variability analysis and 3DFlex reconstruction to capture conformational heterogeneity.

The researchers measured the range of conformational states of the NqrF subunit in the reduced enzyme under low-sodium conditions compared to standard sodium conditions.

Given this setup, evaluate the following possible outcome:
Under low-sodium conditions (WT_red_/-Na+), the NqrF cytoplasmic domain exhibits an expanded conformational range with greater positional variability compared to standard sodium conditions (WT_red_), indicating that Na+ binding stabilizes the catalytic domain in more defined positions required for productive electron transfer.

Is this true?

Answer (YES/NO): NO